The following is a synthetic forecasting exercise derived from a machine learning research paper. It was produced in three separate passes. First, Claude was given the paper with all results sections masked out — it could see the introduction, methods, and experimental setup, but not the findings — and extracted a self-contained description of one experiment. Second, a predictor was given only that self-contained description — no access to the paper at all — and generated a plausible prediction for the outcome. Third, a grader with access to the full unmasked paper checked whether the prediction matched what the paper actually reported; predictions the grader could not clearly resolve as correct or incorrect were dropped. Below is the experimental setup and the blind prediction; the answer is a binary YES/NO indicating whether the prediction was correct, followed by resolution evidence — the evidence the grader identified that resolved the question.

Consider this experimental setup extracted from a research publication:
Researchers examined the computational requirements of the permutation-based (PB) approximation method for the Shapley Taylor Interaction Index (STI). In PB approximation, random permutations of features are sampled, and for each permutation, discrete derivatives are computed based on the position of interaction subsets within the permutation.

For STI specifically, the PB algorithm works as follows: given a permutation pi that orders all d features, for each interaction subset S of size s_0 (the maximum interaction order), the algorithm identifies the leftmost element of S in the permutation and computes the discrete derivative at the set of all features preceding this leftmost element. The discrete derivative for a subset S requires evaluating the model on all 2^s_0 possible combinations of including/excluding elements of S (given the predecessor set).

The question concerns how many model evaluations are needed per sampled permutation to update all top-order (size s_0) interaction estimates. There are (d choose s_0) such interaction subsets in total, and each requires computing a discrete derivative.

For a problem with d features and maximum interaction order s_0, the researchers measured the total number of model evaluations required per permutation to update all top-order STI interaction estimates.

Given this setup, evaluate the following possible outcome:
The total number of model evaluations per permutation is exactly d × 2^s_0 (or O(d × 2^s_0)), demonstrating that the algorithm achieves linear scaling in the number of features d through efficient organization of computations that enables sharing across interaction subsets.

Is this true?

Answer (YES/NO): NO